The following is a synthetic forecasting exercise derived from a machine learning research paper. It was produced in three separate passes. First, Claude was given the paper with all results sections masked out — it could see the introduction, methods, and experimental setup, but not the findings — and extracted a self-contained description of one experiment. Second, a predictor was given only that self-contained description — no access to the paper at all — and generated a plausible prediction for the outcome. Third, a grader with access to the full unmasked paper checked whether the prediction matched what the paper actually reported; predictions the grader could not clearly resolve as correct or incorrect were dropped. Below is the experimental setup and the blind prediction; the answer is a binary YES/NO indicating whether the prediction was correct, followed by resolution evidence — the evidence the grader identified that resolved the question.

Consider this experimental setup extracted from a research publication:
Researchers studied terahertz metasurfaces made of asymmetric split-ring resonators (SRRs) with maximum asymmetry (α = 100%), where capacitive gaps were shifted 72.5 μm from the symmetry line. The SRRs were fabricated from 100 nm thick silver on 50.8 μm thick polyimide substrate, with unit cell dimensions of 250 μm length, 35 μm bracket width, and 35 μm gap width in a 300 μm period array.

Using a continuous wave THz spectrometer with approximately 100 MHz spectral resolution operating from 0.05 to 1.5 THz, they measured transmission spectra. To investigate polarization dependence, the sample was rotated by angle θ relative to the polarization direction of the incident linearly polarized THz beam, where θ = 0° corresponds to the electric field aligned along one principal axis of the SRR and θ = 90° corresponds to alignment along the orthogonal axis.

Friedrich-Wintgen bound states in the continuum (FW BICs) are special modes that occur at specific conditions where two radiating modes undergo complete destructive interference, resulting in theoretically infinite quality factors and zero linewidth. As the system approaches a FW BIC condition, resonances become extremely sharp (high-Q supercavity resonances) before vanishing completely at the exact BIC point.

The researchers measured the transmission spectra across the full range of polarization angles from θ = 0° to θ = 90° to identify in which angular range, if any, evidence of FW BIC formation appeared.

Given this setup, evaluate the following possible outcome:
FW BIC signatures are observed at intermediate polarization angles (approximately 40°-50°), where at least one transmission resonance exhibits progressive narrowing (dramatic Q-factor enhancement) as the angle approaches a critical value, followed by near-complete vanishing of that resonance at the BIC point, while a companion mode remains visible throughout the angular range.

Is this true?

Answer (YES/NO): NO